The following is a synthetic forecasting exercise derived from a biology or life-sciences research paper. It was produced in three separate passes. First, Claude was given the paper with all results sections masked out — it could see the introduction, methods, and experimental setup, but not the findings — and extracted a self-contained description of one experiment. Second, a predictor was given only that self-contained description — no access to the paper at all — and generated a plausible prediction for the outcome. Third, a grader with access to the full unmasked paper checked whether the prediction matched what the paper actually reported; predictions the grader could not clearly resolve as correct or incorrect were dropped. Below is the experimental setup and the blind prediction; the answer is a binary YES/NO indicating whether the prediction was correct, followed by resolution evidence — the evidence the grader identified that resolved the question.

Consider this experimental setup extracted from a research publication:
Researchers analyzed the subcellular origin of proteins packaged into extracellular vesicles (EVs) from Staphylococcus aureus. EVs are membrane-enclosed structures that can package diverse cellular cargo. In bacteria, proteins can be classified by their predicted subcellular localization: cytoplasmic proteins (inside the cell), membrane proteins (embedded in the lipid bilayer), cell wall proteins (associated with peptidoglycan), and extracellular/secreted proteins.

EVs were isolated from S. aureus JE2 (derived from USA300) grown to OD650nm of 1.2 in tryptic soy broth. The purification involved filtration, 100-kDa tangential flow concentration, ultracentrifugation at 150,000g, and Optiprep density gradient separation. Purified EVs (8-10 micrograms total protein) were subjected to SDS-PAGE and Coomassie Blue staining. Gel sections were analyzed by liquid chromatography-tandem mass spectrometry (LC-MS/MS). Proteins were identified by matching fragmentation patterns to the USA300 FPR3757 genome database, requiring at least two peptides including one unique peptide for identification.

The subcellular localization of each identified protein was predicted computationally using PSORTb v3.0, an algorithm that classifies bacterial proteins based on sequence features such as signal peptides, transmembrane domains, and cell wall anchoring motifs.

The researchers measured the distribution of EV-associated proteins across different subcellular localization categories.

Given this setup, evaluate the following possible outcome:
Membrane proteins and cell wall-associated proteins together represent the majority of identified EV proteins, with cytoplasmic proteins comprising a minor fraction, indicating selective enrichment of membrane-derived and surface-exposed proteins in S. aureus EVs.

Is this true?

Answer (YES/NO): NO